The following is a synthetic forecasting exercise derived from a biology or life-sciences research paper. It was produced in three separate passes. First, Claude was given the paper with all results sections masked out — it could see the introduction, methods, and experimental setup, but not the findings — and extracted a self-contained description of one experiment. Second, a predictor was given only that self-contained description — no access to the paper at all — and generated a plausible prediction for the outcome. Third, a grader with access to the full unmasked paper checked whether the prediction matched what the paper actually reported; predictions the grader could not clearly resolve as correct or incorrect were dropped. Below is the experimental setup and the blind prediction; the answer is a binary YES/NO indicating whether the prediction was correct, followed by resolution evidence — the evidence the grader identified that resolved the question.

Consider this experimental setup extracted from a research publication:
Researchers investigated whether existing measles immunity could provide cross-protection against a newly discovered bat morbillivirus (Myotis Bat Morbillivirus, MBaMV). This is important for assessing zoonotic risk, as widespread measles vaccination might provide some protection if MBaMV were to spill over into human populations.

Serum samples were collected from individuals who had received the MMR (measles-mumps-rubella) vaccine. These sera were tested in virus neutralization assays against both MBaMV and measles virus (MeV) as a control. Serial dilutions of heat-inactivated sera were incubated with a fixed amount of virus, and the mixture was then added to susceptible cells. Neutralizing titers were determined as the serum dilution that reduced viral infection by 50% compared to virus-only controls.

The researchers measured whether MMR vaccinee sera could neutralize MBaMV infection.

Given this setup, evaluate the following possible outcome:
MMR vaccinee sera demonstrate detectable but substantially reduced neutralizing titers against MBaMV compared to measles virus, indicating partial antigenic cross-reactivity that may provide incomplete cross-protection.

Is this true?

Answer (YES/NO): NO